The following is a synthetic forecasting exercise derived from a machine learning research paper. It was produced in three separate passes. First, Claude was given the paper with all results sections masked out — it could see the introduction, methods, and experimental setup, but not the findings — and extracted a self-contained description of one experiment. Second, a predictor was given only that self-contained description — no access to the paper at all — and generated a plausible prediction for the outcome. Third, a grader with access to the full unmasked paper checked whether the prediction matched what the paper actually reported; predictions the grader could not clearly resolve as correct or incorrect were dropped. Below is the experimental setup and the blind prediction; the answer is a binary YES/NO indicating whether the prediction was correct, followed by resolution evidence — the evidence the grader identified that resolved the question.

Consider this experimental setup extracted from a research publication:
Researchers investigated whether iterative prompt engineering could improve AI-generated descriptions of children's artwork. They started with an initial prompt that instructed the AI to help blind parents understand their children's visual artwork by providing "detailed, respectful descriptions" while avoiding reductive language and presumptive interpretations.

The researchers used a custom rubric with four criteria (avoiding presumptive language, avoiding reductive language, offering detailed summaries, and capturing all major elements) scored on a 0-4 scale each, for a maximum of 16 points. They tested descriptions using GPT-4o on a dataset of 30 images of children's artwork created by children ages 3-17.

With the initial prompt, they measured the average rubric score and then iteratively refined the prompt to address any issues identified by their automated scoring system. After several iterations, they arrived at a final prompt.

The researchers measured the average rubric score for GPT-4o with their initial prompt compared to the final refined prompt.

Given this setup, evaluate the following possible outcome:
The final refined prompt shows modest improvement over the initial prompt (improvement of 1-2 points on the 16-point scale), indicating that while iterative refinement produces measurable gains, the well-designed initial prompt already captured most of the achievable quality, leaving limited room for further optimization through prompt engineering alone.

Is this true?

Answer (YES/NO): NO